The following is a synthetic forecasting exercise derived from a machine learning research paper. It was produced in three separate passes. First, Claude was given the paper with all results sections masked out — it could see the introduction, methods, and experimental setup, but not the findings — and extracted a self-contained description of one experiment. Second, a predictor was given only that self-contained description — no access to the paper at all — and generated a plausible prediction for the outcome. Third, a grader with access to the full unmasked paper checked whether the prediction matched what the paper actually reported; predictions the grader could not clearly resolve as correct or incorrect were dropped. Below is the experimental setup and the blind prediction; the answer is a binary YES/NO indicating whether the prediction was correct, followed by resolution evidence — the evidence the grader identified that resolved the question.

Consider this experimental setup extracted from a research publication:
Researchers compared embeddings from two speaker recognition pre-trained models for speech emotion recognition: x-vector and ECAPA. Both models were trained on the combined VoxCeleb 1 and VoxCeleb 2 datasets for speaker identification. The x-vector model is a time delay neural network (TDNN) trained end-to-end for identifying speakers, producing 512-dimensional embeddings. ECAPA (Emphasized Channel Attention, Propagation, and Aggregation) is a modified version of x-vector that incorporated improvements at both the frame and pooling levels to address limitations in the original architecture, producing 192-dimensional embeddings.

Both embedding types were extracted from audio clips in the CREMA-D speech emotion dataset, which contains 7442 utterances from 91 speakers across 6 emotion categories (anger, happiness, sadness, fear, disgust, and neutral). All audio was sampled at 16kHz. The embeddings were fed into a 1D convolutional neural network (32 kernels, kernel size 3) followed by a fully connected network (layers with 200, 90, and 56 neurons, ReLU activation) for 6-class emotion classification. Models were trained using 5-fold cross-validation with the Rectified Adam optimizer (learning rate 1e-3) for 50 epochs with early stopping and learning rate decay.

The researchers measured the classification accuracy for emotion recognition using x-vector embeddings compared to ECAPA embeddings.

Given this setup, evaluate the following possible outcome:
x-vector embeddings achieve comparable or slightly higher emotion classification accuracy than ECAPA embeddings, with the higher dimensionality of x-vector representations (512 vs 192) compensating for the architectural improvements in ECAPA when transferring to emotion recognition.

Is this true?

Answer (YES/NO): NO